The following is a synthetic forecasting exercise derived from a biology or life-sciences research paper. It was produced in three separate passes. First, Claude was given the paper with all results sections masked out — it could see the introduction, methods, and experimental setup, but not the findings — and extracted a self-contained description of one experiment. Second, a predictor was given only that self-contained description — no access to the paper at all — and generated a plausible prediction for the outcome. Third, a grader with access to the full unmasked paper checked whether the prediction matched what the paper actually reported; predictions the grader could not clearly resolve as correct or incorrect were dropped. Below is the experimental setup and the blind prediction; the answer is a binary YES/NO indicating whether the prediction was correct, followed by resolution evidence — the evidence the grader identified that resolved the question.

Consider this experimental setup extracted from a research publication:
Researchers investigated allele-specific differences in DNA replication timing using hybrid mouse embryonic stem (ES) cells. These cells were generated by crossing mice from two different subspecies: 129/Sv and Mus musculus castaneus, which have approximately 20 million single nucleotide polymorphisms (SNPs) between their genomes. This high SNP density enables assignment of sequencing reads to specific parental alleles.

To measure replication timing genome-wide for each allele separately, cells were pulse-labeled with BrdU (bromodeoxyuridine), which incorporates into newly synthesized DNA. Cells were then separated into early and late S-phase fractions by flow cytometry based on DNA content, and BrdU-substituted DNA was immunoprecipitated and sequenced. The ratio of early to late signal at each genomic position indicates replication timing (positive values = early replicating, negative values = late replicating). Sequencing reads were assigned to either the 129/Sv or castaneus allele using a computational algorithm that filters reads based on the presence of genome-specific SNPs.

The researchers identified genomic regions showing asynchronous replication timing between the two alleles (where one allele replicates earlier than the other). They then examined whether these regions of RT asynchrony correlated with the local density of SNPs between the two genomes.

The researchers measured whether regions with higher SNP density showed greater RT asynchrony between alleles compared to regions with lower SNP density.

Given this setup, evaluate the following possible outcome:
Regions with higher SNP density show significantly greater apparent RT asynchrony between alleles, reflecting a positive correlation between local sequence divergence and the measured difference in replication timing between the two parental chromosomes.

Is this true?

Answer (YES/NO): NO